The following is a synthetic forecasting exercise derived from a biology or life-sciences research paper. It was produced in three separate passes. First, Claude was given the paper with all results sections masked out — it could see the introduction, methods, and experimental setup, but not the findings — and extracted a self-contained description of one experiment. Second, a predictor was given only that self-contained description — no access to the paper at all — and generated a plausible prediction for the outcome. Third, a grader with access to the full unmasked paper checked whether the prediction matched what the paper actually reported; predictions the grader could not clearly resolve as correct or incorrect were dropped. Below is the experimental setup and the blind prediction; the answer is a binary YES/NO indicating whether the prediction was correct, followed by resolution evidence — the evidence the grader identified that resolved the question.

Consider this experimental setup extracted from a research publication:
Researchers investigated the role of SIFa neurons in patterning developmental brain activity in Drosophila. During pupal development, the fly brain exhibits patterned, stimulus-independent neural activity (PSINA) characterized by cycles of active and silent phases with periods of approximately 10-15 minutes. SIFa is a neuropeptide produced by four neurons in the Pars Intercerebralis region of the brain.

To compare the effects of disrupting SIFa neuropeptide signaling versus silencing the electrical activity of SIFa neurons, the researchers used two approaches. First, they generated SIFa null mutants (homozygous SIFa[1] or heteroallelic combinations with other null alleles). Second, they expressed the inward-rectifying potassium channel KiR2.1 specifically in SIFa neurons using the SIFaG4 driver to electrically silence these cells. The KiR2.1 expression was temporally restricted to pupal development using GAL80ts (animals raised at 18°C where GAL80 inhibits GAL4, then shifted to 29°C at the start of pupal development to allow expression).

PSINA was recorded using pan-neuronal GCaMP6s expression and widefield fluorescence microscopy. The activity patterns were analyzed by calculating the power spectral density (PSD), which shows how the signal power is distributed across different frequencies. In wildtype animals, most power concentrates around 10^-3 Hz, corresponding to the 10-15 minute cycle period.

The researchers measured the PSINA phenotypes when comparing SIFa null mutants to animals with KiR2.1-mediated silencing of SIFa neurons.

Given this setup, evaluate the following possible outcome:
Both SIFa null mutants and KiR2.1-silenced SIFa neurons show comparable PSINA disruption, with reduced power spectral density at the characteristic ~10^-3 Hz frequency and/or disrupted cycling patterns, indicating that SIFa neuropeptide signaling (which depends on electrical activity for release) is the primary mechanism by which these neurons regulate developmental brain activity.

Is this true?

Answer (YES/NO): NO